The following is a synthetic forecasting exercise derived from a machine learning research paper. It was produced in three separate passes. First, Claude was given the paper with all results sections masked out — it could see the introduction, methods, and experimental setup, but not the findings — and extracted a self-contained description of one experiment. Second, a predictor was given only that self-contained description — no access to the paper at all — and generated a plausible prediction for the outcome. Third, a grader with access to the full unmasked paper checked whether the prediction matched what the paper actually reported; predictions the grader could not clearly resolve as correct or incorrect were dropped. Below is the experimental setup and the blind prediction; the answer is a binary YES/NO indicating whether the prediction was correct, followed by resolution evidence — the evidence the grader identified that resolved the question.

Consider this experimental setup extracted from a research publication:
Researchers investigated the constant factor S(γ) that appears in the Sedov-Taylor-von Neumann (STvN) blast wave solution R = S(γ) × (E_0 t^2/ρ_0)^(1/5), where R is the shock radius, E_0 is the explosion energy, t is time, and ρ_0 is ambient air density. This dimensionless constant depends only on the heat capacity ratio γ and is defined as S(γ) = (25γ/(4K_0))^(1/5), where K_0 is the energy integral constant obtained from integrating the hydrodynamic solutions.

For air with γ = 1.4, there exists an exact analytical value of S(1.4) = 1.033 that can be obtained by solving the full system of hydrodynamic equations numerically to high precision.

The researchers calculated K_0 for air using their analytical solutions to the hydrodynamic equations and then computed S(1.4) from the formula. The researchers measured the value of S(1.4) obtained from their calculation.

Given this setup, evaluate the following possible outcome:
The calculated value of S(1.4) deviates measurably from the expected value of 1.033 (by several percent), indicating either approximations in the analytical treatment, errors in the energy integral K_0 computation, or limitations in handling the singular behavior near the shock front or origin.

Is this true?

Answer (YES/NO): NO